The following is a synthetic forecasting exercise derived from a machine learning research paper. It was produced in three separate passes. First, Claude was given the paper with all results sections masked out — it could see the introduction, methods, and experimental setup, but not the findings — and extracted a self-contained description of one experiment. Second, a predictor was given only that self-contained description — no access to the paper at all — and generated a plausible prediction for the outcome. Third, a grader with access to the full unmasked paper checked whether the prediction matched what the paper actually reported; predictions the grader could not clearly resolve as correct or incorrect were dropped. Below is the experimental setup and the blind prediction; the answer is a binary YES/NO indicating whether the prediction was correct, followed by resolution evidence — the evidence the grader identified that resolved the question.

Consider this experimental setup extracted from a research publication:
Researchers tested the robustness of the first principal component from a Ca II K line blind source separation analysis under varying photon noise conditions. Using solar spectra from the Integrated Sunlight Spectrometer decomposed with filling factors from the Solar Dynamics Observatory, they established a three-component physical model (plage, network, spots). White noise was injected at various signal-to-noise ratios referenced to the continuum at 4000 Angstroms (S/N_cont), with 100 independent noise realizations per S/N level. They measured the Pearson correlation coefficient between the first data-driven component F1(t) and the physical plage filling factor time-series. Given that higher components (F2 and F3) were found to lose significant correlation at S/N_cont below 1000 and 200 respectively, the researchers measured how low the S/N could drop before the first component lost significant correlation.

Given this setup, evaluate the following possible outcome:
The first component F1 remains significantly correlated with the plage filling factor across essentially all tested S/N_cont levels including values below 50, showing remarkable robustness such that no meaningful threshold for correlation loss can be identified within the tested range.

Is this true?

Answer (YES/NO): NO